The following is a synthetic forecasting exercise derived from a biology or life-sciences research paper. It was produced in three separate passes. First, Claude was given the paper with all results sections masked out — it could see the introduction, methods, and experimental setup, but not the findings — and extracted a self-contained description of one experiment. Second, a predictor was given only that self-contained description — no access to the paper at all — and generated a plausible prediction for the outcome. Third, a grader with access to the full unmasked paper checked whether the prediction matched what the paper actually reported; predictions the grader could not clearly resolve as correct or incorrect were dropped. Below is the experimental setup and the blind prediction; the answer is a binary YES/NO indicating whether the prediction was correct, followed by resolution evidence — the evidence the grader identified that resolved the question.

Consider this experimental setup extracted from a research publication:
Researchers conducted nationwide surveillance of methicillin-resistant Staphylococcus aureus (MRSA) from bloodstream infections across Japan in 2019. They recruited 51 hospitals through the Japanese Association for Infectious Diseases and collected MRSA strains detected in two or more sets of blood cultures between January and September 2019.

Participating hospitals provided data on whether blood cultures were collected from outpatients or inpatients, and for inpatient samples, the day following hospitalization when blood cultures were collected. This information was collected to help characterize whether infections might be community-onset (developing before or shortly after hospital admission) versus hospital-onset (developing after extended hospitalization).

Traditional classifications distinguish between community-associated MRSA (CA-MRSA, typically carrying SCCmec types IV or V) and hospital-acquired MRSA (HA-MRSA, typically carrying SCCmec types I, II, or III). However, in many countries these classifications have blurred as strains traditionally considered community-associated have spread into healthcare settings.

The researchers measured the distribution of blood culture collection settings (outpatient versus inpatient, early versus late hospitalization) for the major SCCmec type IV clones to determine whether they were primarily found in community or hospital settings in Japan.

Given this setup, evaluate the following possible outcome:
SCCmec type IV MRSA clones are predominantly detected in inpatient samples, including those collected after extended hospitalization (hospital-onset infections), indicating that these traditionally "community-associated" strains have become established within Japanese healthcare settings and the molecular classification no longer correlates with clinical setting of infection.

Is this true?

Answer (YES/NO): YES